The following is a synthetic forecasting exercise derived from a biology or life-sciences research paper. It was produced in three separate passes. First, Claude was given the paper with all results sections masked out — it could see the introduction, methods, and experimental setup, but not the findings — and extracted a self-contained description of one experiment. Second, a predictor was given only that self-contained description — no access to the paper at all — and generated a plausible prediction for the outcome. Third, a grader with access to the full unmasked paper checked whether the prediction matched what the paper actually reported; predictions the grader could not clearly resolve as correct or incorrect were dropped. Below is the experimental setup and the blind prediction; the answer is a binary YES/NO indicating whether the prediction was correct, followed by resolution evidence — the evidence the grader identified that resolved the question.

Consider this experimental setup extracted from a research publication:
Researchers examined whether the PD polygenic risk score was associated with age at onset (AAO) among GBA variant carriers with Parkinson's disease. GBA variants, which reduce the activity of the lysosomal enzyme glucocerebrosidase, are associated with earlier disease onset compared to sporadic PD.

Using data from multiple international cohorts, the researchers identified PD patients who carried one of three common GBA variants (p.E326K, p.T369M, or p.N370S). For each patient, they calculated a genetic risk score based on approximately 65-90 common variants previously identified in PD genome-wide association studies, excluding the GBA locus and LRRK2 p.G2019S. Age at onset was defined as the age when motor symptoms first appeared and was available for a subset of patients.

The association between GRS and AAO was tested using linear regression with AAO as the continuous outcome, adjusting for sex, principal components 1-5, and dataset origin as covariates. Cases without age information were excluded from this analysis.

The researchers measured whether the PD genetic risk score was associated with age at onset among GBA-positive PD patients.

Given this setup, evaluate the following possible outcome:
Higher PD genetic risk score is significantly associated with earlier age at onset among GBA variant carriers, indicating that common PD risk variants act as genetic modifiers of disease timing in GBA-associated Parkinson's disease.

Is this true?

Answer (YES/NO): YES